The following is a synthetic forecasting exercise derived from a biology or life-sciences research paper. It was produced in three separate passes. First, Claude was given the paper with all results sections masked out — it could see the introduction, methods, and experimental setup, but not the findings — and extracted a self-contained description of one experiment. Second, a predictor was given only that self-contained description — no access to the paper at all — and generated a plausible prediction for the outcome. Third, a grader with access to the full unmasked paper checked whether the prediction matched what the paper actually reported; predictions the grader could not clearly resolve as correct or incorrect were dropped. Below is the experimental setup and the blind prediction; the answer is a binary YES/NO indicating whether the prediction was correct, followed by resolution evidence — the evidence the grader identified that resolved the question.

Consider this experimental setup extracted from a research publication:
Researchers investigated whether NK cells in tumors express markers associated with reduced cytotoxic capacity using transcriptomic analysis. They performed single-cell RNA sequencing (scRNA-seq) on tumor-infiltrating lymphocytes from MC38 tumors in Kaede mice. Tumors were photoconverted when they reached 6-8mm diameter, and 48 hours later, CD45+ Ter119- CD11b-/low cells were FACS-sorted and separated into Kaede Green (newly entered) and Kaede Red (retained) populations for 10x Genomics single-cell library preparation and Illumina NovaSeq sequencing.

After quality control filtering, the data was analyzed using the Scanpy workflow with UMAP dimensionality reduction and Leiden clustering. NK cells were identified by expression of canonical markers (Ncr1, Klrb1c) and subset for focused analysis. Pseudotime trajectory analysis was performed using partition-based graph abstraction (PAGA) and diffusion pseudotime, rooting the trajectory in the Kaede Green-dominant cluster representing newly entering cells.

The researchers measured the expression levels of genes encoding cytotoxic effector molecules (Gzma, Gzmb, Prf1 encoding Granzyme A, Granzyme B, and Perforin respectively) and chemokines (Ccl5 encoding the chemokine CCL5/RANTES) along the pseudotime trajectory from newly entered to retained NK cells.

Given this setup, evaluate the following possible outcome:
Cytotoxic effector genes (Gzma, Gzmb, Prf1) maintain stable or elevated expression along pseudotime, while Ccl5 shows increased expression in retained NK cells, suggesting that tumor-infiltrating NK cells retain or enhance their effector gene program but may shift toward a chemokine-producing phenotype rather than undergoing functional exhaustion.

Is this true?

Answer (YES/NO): NO